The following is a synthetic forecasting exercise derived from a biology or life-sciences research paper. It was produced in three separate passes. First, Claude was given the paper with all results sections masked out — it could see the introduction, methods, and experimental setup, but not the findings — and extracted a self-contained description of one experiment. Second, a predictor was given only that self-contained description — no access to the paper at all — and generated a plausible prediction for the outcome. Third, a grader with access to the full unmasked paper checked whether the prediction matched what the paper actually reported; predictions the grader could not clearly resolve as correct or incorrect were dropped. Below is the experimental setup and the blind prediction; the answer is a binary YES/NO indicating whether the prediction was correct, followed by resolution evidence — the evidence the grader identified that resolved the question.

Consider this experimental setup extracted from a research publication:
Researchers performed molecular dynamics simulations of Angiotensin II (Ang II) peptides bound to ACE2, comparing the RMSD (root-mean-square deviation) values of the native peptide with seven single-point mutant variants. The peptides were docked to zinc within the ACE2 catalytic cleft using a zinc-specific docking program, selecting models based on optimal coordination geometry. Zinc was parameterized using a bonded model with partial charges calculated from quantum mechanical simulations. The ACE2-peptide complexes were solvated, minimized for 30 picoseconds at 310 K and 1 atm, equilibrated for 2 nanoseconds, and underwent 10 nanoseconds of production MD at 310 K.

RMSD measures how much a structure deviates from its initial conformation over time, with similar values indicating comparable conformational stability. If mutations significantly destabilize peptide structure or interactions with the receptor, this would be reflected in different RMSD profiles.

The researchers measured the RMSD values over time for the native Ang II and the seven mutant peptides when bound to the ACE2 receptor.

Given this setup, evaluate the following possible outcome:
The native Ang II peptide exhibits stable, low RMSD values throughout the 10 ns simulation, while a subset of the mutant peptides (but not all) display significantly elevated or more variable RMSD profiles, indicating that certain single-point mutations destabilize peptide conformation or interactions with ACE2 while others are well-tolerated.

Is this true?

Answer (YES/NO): NO